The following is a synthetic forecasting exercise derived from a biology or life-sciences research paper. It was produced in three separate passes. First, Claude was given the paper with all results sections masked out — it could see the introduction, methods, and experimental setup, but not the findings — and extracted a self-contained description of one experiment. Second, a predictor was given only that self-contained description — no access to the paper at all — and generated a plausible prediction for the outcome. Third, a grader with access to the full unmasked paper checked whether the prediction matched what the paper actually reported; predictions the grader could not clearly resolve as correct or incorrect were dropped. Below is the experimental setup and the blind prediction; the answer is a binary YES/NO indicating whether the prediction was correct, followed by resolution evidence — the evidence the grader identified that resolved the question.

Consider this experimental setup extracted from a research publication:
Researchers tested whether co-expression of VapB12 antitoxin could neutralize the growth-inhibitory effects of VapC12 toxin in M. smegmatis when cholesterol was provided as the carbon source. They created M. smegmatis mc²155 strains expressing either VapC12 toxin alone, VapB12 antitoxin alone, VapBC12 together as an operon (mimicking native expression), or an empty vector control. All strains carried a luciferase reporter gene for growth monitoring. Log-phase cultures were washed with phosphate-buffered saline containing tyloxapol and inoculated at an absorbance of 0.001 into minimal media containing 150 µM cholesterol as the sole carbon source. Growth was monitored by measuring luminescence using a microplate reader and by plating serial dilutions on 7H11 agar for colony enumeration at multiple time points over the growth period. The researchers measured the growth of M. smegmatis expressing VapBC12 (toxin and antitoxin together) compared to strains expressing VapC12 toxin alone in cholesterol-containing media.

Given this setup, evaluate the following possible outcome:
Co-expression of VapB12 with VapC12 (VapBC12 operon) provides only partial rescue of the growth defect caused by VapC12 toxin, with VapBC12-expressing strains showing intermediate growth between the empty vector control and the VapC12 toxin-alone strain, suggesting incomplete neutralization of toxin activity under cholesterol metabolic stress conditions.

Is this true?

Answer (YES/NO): NO